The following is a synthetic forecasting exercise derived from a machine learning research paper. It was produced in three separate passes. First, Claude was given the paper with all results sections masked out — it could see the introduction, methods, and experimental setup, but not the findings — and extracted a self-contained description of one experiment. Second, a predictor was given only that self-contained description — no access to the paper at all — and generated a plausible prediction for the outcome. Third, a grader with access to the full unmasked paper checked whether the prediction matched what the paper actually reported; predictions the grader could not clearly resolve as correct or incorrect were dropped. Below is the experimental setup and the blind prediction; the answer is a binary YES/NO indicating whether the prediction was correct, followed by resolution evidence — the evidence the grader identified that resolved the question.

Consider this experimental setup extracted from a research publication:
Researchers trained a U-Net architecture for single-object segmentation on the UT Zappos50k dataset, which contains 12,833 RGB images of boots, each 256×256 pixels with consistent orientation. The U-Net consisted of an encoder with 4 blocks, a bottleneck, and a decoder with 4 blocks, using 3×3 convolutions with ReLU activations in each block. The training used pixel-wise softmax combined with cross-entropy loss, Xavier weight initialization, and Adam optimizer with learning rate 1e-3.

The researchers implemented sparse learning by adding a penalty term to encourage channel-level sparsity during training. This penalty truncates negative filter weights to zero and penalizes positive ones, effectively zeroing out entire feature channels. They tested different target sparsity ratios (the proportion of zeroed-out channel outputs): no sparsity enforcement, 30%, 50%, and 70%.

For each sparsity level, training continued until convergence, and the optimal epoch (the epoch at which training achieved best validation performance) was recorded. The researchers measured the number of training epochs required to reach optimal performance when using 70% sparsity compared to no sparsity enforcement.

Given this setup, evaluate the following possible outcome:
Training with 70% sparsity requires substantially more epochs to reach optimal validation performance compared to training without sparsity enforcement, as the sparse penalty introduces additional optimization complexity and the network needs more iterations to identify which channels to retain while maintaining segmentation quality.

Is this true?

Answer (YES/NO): YES